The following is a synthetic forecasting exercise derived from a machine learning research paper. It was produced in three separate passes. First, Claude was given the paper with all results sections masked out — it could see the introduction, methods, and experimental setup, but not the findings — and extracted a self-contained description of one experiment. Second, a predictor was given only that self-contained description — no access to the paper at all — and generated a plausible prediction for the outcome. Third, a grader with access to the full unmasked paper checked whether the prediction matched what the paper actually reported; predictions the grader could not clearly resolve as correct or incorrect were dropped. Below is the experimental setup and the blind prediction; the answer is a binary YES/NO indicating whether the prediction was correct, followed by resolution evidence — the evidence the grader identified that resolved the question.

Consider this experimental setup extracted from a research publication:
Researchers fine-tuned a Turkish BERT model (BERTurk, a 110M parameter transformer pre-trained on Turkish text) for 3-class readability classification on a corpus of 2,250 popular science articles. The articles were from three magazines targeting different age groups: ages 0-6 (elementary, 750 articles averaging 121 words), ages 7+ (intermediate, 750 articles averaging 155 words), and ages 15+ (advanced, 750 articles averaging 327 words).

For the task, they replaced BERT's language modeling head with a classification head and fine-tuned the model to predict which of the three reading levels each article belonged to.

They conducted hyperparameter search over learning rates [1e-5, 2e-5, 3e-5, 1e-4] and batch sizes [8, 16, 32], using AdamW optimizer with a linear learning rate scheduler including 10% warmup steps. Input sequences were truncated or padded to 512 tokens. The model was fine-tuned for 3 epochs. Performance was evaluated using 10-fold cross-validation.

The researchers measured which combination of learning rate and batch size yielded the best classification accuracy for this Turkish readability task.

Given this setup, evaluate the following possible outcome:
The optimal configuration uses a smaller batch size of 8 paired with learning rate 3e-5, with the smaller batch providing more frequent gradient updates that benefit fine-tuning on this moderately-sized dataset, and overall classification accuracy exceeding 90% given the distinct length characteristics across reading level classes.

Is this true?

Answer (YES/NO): YES